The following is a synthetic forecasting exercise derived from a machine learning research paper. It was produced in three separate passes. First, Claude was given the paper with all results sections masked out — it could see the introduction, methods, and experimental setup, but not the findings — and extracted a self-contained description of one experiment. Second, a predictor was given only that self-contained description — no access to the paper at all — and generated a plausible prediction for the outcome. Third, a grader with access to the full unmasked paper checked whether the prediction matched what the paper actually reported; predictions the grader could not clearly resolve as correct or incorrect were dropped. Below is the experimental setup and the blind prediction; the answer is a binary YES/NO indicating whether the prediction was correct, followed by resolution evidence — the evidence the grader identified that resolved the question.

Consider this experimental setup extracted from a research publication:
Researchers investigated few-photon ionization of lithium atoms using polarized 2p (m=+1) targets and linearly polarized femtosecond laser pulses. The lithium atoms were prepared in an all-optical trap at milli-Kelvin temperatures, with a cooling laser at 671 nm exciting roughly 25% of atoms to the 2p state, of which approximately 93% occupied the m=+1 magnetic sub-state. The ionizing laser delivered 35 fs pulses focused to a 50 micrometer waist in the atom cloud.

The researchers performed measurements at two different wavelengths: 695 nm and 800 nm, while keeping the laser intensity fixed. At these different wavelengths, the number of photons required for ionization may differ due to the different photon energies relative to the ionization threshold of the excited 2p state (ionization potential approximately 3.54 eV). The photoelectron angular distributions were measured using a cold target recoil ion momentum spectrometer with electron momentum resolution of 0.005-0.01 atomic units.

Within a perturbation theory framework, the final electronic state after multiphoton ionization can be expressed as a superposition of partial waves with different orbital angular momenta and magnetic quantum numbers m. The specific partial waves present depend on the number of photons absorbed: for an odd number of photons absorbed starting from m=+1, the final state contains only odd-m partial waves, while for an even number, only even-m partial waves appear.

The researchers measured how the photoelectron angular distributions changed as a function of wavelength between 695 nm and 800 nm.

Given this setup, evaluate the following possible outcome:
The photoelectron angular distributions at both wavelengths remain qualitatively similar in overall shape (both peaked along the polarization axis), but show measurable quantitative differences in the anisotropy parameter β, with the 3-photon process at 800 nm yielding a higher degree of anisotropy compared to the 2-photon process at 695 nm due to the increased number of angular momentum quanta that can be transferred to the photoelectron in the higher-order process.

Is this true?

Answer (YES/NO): NO